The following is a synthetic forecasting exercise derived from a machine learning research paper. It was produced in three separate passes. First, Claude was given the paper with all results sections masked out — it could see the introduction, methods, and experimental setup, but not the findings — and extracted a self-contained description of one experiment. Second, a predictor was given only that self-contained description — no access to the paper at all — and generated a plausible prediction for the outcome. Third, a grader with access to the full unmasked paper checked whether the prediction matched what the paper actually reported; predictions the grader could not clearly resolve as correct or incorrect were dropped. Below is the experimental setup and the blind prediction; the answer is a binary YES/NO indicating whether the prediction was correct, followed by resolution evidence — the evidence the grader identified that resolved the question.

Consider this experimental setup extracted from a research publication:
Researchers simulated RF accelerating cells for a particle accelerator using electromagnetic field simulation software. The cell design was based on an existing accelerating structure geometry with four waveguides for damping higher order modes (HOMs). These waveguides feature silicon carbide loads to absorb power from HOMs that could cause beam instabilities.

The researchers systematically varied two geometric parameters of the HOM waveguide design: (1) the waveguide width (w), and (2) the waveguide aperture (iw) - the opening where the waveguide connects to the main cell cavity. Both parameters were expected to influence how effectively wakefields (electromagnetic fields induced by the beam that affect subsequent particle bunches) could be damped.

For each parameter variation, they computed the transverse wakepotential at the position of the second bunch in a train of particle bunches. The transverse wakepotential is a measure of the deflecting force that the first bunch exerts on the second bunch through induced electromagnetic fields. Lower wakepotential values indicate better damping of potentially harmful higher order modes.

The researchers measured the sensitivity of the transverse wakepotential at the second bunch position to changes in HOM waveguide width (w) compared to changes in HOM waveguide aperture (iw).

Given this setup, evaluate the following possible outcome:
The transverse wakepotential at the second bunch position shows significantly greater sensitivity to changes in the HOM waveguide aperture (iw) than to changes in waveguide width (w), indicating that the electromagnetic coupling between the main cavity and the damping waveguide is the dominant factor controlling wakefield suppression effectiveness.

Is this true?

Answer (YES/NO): NO